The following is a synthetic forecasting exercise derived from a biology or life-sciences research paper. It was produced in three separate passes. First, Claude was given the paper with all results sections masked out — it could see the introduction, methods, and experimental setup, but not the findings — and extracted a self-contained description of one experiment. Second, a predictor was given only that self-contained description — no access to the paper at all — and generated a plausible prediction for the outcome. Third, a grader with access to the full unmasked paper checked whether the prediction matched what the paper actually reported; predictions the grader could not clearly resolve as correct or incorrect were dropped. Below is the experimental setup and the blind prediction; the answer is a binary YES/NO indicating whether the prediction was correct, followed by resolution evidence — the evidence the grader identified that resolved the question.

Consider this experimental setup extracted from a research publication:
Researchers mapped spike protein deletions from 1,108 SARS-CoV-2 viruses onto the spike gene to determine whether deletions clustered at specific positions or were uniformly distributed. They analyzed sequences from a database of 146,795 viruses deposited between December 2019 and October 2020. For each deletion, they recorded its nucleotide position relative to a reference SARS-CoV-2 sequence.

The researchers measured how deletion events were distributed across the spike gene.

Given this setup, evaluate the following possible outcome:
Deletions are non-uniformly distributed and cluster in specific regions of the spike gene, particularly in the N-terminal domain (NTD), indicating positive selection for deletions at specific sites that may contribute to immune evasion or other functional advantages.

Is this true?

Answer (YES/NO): YES